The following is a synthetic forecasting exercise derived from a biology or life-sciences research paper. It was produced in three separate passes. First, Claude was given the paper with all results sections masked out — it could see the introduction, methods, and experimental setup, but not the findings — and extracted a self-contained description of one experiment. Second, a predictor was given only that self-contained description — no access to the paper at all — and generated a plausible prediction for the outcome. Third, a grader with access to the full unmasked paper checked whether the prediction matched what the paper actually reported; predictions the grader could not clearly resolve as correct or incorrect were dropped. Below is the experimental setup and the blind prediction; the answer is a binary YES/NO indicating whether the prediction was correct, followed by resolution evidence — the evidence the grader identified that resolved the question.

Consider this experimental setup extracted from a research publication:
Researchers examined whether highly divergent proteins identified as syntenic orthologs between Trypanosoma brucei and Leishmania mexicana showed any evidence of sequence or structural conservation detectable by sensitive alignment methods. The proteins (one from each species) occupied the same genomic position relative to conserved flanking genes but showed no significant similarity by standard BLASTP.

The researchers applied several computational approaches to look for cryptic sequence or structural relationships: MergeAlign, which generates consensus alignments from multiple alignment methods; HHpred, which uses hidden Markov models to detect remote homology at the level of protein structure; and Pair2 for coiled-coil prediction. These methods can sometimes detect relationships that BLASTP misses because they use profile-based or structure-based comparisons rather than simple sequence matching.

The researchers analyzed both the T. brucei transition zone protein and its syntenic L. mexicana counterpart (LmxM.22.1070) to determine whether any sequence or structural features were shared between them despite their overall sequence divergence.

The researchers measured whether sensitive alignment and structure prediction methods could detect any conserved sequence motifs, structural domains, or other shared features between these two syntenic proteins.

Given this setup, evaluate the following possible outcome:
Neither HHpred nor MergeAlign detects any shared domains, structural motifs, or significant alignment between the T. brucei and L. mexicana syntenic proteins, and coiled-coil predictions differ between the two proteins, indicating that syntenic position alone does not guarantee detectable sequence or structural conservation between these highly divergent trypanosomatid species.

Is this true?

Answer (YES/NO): NO